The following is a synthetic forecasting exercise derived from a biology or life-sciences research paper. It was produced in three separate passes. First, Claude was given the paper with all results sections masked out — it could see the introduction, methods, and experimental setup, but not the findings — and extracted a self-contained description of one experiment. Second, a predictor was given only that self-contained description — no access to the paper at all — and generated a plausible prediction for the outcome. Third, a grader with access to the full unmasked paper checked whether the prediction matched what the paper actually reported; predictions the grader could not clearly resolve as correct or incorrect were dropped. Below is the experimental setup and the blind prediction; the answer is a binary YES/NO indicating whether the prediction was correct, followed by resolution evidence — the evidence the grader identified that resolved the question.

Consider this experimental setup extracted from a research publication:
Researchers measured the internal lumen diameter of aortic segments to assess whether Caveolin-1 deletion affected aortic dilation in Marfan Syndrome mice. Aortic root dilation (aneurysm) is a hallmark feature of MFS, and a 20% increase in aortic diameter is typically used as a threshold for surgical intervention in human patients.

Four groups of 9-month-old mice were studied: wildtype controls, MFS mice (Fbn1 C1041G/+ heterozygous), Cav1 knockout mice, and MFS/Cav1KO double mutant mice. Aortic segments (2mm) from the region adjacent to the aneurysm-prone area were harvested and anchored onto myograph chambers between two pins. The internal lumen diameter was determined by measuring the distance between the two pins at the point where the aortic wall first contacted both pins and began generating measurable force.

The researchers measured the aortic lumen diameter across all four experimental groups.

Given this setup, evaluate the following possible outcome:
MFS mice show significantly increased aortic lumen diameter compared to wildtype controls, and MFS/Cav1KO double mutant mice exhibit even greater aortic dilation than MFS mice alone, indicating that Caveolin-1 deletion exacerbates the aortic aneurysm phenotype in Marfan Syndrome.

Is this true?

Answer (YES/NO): NO